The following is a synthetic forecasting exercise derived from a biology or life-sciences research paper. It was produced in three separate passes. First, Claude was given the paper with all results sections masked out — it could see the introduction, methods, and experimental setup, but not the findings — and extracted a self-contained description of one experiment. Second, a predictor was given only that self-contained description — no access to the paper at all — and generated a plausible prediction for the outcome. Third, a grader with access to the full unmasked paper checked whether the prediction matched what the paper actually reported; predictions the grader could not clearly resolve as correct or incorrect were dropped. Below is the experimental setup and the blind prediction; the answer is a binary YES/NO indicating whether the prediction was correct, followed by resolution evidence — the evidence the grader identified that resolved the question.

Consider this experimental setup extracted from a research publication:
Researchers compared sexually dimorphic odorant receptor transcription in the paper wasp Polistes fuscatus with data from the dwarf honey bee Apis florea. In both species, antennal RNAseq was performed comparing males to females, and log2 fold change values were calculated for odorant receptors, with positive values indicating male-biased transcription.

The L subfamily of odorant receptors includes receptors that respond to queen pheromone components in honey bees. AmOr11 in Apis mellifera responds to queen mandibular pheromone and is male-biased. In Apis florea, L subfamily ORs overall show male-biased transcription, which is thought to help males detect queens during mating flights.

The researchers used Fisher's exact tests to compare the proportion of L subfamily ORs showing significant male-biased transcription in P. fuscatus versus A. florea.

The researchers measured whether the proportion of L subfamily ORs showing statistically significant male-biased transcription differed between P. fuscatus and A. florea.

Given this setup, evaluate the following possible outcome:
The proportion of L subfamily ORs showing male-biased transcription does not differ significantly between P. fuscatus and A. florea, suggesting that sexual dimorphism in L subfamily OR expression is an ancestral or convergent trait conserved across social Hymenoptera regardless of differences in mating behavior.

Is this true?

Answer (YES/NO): NO